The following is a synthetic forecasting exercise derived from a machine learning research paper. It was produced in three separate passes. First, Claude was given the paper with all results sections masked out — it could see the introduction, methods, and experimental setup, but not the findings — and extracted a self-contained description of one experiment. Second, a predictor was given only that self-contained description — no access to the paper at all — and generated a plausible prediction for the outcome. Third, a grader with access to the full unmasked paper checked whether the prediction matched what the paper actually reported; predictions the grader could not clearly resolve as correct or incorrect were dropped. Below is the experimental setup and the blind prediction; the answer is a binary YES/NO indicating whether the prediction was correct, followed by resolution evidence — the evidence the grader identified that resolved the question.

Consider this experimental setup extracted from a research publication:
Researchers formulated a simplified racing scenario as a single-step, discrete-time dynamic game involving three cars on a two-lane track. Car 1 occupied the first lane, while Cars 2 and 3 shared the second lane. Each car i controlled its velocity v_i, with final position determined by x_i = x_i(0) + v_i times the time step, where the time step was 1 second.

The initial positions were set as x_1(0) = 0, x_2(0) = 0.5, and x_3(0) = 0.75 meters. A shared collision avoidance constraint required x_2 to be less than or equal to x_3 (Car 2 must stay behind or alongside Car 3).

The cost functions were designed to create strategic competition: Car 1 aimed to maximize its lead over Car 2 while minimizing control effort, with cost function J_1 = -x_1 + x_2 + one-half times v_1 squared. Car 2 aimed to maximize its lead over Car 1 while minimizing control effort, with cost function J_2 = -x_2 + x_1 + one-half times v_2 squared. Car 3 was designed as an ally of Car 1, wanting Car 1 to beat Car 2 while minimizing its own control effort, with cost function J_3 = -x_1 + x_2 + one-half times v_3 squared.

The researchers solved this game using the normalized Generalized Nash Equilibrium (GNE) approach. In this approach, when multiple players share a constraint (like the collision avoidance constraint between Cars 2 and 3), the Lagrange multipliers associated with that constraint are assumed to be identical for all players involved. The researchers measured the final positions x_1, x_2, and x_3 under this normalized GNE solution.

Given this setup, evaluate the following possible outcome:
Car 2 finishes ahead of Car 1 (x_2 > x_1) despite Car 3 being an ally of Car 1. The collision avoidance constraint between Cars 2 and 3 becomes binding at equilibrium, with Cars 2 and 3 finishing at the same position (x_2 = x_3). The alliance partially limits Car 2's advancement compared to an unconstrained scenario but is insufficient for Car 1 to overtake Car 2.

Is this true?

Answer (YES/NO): YES